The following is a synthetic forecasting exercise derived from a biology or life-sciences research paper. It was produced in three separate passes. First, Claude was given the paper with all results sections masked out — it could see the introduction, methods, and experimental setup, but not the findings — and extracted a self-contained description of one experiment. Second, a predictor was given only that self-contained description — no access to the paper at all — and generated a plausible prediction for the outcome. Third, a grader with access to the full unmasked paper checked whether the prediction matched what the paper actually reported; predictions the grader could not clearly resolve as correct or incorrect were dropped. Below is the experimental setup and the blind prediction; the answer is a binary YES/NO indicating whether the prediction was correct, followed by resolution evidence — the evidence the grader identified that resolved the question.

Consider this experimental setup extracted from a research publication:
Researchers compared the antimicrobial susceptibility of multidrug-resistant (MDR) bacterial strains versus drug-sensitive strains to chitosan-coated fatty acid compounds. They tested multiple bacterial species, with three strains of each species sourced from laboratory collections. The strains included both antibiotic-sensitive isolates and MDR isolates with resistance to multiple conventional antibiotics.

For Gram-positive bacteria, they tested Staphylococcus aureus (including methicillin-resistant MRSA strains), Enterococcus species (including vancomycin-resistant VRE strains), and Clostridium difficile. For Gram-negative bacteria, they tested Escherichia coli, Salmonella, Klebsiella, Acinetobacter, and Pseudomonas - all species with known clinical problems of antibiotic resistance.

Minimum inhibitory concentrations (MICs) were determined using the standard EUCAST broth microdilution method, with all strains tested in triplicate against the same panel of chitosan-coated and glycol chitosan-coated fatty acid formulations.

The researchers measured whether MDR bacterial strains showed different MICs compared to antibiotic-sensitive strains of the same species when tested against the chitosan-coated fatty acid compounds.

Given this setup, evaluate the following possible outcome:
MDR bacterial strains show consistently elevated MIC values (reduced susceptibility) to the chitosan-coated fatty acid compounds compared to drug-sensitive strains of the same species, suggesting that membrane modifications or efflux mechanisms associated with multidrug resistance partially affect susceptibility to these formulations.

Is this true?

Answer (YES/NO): NO